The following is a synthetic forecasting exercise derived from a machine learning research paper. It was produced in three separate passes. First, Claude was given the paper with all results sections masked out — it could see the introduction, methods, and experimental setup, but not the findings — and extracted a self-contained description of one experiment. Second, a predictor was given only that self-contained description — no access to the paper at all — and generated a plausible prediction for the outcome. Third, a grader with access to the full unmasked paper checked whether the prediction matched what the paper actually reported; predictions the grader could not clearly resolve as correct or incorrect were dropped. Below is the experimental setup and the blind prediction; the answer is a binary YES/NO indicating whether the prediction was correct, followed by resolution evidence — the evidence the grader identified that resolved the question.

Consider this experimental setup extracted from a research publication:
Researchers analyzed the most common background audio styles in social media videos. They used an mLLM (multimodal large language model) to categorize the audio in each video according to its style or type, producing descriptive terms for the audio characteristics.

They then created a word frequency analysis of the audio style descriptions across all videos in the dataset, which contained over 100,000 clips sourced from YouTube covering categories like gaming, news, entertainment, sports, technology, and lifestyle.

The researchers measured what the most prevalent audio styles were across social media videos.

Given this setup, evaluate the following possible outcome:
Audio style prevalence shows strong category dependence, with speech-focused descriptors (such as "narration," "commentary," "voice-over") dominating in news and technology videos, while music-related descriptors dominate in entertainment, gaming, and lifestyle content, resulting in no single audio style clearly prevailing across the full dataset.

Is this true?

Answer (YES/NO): NO